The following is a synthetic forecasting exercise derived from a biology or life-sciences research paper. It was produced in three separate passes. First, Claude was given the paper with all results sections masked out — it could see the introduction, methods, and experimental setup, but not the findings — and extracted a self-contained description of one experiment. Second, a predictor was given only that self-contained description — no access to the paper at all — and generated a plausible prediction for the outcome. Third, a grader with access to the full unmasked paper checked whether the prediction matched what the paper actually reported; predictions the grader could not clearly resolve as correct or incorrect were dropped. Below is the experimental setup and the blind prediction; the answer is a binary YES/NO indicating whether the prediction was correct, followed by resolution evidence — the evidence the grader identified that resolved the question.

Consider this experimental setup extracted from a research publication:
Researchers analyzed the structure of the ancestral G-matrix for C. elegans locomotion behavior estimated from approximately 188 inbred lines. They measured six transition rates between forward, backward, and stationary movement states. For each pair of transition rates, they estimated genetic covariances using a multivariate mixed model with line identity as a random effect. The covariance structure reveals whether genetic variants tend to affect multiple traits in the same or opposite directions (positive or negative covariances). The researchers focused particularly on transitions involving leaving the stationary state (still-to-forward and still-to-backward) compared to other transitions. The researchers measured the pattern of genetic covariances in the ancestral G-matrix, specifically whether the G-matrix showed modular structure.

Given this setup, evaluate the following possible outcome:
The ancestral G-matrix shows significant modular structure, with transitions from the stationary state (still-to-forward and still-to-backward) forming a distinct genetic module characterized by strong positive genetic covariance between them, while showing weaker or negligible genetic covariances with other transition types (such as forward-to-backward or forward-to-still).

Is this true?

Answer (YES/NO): NO